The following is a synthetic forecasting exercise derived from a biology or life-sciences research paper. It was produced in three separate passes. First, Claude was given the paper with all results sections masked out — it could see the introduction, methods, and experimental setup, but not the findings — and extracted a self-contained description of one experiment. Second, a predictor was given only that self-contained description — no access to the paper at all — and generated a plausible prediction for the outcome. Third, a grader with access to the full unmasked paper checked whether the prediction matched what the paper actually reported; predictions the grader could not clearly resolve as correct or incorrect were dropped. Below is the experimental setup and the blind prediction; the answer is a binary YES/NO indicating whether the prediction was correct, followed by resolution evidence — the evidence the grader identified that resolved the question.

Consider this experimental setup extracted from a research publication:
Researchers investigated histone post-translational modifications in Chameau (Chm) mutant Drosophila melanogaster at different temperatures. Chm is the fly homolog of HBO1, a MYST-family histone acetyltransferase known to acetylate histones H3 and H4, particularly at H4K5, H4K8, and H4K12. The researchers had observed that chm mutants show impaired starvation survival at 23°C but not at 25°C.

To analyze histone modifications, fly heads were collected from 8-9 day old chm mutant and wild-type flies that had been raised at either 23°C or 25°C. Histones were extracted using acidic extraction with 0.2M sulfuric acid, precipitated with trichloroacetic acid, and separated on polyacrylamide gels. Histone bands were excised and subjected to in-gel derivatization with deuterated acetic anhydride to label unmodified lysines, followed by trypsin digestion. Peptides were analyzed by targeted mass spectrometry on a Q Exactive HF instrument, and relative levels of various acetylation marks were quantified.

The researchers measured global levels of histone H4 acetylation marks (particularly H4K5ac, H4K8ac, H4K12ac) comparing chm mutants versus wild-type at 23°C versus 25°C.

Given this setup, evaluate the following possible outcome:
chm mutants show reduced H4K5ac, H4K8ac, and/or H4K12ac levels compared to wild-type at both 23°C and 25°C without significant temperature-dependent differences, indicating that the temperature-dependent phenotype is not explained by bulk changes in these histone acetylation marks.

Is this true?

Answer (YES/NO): NO